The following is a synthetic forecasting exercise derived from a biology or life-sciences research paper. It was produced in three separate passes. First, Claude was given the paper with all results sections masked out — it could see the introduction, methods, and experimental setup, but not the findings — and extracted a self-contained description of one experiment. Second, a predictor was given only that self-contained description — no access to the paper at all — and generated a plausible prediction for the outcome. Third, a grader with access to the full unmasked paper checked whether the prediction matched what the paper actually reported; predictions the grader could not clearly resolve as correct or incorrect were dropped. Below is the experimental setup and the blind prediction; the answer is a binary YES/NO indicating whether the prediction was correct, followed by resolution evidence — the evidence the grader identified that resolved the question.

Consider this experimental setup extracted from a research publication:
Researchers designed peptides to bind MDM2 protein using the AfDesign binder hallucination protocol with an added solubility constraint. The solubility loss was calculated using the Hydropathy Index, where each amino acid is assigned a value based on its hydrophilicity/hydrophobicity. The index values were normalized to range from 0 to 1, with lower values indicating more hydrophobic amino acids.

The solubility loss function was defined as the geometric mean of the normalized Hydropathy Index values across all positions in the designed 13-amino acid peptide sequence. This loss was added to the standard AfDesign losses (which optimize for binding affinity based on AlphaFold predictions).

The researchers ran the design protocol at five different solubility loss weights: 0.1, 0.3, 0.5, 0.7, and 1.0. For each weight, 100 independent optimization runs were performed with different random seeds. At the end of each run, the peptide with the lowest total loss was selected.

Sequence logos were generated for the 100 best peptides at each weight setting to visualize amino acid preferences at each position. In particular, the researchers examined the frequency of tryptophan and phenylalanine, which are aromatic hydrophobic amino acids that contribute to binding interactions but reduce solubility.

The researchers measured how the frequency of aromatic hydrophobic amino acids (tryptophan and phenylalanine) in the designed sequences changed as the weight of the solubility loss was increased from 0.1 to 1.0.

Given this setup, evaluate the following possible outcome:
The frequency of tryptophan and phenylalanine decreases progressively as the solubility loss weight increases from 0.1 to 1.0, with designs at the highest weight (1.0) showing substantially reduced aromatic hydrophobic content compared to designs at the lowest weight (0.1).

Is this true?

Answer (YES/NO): NO